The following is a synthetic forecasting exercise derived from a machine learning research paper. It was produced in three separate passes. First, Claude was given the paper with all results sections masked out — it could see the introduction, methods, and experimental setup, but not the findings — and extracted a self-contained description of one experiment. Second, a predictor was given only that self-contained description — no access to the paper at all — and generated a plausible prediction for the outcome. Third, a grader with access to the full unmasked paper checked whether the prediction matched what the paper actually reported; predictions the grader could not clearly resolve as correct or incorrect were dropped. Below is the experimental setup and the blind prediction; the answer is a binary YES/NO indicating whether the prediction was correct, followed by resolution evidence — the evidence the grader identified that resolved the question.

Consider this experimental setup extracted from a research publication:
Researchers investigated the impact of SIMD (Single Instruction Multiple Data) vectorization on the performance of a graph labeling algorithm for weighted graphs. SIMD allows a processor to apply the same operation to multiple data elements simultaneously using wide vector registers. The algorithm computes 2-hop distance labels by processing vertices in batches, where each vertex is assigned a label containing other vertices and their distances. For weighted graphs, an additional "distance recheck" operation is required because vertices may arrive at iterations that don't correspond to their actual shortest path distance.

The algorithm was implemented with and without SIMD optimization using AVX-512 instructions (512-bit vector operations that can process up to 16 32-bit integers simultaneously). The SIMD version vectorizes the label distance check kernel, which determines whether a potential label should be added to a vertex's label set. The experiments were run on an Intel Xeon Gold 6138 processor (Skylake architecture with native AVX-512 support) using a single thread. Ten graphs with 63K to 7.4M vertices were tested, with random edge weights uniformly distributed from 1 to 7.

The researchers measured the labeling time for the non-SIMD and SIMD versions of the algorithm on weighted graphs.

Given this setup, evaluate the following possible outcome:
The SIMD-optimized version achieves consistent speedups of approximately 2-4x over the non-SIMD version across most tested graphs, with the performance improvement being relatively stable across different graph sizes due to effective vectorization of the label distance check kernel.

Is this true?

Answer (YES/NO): NO